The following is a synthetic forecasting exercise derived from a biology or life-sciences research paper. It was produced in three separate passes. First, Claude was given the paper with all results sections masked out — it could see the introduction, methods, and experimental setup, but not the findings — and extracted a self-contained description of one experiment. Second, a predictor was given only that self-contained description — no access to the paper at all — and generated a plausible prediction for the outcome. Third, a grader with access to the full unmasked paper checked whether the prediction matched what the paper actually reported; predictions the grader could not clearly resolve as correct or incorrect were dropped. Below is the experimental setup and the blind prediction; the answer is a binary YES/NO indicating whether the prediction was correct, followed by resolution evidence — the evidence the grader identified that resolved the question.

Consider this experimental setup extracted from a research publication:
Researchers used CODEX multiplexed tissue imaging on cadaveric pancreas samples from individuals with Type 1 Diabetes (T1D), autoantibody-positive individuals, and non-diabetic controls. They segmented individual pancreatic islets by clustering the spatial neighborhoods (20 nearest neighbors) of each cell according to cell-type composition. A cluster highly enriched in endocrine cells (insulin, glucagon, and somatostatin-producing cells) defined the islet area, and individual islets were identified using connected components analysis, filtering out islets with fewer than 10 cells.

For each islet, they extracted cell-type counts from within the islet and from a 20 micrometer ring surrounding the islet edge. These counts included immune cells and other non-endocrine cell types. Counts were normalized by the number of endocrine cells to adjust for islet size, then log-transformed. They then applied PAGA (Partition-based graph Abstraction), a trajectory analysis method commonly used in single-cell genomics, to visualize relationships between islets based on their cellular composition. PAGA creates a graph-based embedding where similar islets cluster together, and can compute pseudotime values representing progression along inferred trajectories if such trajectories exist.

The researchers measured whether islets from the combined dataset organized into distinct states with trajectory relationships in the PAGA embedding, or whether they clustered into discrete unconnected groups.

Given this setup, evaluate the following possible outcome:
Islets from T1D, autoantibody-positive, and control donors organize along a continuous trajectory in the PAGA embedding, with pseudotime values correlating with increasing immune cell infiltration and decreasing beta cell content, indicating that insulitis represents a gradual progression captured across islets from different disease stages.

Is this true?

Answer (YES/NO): YES